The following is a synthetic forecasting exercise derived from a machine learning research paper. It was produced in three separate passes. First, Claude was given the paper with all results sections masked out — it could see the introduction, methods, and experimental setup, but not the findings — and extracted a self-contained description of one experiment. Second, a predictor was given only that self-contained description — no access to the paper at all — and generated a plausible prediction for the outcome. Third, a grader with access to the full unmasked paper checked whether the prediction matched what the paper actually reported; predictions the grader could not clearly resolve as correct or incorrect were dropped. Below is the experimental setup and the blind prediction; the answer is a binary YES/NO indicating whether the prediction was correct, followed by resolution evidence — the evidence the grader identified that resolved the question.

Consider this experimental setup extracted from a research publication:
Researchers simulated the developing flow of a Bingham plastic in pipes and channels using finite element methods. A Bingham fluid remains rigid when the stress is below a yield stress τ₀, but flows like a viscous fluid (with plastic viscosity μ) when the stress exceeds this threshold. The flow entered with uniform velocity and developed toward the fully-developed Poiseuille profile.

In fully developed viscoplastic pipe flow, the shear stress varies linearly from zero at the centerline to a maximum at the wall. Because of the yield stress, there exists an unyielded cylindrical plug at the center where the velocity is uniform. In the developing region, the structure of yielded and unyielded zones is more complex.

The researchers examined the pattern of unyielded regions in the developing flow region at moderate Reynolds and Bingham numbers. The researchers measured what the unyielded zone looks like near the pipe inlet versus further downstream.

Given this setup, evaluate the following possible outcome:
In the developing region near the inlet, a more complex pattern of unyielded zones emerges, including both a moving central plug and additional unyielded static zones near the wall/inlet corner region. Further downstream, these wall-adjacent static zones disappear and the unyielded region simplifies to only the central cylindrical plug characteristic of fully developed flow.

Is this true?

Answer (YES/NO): NO